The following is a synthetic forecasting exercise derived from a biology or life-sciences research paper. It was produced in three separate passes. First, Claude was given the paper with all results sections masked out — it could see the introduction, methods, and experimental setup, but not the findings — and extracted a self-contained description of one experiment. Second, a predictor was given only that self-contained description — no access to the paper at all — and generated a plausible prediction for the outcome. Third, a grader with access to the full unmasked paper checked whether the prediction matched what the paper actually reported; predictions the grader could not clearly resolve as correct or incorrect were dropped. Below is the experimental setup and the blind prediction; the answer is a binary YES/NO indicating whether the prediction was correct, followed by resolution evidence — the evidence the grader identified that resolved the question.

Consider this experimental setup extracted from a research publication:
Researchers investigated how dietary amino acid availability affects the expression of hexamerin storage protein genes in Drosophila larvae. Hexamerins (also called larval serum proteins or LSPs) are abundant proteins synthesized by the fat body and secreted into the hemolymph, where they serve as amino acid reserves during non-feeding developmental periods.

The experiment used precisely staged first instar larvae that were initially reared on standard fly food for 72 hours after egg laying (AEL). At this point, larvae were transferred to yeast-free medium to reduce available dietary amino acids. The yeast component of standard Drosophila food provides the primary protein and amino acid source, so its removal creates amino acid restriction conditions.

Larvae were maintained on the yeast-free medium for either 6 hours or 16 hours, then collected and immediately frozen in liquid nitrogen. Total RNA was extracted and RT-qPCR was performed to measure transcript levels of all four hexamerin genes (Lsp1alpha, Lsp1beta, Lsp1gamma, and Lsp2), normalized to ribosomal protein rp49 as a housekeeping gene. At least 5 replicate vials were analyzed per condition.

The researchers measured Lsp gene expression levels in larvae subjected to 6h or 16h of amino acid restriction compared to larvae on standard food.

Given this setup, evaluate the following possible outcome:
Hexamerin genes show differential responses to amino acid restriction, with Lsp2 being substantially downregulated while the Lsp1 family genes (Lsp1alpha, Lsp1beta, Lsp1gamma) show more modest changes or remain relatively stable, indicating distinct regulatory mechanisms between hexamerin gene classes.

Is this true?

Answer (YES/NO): NO